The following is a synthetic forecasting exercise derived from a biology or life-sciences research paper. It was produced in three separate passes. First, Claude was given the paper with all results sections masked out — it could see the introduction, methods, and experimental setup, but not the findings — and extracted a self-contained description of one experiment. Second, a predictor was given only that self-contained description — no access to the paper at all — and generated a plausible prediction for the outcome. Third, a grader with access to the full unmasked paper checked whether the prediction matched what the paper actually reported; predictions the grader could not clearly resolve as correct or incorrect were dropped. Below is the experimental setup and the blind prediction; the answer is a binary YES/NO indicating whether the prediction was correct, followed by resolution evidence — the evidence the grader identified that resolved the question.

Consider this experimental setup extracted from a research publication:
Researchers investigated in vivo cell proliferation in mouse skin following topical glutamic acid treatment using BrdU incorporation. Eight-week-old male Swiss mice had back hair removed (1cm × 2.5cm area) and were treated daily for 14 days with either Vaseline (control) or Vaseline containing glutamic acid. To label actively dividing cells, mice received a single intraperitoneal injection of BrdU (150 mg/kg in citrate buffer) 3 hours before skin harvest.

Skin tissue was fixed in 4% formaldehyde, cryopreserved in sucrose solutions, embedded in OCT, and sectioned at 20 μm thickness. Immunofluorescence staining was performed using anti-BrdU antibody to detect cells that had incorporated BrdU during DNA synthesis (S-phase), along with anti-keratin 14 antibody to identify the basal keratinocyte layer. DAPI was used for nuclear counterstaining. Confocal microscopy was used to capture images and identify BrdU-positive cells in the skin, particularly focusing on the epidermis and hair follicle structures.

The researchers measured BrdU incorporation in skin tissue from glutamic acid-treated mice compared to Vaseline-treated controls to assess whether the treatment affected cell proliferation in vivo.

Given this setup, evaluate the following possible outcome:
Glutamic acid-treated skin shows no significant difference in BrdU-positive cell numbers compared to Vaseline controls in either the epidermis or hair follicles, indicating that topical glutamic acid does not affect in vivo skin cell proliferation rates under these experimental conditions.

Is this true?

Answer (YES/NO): NO